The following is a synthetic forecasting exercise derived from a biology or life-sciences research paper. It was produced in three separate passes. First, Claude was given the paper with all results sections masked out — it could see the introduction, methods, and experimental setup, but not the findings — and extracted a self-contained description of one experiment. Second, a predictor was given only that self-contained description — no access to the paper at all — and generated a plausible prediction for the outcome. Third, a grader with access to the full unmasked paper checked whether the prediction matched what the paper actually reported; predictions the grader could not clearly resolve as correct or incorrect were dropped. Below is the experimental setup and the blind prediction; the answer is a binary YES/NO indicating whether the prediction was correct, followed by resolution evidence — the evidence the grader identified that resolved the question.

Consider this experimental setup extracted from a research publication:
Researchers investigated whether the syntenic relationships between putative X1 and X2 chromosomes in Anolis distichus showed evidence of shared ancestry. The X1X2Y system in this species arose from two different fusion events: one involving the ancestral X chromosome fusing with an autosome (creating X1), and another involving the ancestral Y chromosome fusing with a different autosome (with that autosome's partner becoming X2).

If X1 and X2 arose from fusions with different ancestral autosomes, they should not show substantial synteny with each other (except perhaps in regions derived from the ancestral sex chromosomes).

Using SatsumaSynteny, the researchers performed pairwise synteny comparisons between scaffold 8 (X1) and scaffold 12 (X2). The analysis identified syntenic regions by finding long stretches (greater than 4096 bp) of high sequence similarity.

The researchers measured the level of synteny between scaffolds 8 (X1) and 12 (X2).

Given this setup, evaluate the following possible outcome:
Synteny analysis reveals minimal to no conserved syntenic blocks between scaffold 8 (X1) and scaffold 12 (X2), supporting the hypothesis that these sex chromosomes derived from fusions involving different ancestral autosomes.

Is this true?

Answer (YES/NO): YES